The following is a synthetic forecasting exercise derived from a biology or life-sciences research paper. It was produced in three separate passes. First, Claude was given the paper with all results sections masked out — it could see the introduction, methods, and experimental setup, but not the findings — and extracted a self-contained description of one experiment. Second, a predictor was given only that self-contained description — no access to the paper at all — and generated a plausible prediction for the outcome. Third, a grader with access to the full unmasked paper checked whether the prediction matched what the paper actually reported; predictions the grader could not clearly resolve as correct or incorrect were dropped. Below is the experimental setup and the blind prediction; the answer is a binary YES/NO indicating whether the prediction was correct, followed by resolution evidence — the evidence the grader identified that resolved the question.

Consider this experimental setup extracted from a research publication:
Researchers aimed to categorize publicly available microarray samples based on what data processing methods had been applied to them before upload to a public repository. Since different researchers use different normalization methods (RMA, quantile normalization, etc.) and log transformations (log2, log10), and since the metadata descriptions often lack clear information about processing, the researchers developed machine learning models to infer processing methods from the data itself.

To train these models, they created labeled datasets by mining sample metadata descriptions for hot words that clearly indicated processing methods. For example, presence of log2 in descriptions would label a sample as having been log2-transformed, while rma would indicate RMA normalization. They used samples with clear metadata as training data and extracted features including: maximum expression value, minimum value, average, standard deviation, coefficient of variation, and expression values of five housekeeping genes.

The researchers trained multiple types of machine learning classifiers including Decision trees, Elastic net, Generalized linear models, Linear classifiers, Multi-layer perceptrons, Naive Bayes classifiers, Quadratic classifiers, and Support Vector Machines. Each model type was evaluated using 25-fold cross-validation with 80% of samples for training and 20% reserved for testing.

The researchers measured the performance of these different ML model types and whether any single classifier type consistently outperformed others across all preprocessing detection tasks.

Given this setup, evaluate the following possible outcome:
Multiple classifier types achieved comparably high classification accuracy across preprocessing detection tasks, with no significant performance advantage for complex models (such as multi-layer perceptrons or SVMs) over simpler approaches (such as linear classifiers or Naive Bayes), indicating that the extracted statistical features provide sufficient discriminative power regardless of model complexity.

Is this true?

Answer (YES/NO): NO